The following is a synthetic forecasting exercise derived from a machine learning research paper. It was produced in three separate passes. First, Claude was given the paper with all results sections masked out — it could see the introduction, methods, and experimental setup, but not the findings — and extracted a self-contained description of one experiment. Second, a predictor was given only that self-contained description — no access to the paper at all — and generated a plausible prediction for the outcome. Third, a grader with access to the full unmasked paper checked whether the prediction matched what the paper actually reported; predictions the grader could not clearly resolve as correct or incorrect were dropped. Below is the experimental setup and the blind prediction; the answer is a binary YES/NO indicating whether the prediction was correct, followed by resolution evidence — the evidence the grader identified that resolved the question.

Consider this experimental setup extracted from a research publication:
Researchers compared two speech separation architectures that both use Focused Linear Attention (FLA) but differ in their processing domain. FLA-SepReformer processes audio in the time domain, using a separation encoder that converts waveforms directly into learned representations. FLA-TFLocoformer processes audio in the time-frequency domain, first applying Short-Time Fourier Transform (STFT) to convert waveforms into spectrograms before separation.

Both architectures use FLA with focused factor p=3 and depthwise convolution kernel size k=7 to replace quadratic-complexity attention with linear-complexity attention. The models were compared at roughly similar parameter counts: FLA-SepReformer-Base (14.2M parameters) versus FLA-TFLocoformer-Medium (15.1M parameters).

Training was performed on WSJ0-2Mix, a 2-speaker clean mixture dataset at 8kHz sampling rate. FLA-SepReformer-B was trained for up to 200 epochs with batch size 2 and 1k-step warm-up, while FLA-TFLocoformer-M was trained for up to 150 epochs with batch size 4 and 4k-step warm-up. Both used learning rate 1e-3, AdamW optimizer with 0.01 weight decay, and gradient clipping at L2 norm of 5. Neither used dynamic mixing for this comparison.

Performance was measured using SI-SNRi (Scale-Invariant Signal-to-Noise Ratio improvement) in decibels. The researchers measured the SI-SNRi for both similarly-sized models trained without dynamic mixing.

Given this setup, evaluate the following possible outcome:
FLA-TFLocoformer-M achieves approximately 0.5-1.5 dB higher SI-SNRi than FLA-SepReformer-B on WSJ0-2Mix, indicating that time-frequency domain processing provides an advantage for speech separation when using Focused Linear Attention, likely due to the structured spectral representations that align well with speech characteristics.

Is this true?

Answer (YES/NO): NO